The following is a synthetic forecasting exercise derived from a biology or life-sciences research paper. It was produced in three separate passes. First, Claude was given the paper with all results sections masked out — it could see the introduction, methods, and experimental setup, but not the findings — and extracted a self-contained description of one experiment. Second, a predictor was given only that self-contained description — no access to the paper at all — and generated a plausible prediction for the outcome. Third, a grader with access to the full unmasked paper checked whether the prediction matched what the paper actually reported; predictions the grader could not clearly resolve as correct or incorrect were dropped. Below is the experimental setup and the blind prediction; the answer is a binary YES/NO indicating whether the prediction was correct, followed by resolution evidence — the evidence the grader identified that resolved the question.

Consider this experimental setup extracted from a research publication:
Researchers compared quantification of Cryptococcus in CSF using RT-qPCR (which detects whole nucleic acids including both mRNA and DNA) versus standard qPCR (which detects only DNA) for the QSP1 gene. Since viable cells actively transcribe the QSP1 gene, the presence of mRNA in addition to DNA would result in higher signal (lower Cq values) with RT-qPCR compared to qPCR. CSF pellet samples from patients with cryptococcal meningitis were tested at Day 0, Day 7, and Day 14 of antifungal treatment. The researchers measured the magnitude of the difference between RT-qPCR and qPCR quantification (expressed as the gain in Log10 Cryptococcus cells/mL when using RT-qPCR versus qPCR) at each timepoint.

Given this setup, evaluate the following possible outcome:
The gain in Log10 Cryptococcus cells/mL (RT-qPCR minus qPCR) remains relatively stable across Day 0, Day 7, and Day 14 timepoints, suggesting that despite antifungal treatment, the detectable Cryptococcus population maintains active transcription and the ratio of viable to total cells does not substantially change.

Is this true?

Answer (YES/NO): NO